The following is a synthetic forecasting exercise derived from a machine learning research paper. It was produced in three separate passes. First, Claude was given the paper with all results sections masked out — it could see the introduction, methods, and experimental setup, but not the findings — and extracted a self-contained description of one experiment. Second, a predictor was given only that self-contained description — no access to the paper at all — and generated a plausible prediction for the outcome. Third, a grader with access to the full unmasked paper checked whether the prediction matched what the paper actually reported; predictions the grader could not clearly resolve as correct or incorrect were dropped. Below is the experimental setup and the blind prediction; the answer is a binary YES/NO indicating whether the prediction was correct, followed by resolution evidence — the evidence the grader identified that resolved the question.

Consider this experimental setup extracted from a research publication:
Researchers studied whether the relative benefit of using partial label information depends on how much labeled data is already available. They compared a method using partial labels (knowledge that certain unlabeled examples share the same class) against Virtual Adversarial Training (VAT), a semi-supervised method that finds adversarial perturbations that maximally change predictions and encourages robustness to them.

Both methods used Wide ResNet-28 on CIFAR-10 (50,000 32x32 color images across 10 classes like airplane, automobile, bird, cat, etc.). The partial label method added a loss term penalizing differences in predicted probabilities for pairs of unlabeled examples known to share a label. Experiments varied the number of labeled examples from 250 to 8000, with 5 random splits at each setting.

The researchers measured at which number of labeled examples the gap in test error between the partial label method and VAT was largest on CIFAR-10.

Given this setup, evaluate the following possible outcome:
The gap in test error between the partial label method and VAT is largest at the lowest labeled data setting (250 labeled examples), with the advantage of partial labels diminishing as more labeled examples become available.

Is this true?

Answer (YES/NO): NO